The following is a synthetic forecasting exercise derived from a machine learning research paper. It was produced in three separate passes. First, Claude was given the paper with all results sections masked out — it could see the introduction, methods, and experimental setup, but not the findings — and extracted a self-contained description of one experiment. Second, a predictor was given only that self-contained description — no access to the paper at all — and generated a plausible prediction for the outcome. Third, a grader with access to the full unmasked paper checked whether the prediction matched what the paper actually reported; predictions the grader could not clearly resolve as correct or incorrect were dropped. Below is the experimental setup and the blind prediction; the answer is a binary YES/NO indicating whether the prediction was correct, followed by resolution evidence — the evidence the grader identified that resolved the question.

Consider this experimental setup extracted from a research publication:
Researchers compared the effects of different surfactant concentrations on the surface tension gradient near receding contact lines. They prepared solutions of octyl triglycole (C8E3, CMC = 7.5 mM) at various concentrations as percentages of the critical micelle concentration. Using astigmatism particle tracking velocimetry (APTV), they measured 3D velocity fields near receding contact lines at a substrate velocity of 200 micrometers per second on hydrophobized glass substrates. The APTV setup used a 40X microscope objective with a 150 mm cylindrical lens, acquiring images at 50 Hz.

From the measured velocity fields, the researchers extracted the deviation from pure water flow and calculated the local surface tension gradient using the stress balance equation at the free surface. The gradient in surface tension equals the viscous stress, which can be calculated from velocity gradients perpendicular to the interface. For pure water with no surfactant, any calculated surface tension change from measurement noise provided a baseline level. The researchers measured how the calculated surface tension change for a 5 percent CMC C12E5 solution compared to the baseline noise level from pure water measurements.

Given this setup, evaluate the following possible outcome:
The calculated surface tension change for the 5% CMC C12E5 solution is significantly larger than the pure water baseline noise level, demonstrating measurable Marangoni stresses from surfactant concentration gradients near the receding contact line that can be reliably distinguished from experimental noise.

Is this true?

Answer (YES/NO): YES